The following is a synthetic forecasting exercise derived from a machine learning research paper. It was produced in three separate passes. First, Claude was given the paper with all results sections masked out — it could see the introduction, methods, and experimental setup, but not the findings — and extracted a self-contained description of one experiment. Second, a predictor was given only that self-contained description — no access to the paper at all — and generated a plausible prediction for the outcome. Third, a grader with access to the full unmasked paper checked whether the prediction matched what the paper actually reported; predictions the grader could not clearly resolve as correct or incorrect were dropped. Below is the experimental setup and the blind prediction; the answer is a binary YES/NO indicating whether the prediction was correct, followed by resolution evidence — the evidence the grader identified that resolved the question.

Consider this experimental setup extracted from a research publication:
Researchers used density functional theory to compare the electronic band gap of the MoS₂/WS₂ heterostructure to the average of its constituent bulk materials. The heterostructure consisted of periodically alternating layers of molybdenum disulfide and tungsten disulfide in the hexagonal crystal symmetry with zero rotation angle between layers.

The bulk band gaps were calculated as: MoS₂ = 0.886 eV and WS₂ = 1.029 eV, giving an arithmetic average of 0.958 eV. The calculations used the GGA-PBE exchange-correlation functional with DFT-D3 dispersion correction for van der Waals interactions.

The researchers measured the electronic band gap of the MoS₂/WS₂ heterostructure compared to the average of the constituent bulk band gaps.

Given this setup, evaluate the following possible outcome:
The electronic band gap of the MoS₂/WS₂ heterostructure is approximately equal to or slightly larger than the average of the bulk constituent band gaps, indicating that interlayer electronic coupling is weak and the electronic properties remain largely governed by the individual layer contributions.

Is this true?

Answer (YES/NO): YES